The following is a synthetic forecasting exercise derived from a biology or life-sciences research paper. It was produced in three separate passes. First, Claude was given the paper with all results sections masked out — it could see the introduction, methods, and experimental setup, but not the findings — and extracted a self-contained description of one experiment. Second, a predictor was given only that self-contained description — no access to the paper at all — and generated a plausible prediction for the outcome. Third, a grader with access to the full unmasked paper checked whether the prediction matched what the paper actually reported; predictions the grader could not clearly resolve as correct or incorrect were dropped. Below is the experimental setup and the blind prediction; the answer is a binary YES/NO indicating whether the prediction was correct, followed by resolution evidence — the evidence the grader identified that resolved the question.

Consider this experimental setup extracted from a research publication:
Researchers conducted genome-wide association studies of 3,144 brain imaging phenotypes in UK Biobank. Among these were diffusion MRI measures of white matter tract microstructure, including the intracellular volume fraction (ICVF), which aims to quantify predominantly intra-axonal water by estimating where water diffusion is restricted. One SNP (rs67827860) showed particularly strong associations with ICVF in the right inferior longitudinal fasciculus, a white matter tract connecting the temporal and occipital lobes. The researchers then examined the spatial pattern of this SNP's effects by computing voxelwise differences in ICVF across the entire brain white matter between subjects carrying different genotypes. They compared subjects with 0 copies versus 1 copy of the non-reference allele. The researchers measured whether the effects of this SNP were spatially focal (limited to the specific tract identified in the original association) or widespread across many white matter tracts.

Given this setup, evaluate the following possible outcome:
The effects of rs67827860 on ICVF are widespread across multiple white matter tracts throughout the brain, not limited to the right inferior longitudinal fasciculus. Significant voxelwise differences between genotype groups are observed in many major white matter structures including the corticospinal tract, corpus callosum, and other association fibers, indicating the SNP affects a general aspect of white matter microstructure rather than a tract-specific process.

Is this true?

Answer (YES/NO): YES